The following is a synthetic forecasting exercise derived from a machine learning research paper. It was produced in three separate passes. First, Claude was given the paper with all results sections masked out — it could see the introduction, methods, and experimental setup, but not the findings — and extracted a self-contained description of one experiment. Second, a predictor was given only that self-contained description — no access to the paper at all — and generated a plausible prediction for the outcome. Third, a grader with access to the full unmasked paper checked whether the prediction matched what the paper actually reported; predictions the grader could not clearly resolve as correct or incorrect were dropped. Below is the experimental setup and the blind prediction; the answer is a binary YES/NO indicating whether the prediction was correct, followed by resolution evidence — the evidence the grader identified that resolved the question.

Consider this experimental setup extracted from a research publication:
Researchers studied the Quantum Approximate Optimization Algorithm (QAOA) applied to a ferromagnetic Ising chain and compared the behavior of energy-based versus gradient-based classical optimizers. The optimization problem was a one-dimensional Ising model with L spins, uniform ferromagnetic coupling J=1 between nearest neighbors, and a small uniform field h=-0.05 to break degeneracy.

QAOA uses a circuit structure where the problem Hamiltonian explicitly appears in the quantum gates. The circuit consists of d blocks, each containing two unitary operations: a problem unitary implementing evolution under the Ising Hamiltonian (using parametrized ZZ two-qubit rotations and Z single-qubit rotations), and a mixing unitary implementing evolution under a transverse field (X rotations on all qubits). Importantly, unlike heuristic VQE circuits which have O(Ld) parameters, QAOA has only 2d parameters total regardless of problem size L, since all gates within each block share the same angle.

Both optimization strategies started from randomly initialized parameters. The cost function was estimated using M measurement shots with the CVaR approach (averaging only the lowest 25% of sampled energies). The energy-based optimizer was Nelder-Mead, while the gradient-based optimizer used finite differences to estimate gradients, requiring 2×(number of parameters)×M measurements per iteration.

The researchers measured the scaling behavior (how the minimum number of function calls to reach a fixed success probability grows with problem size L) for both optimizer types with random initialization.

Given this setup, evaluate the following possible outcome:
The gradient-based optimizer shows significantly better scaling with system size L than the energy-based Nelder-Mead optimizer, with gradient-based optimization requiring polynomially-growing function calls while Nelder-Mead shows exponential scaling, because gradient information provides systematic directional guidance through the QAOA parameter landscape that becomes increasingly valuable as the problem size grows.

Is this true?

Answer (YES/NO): NO